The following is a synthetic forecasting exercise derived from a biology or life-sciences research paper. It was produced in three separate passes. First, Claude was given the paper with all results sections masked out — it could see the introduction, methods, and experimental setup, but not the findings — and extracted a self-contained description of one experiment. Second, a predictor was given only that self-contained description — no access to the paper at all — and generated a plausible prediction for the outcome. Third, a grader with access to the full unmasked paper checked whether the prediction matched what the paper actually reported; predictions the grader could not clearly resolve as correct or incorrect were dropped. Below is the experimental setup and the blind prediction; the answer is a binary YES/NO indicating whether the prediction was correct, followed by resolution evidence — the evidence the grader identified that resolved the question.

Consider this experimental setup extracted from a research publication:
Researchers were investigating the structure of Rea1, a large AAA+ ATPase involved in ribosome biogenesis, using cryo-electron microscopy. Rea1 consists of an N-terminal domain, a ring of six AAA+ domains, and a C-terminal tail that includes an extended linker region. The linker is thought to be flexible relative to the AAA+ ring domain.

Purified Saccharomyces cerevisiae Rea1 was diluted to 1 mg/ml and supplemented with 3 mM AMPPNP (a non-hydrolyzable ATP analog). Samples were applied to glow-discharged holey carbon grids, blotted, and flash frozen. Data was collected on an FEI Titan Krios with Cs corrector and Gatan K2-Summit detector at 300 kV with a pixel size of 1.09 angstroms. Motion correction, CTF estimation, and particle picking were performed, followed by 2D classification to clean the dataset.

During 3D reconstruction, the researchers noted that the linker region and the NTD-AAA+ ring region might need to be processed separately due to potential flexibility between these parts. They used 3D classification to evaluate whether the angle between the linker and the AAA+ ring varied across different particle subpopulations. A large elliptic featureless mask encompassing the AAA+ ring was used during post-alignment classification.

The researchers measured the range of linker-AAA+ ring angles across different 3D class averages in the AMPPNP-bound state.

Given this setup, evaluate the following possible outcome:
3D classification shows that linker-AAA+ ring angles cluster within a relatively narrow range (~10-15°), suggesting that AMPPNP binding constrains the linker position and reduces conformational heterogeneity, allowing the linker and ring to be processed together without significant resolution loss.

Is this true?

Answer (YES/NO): NO